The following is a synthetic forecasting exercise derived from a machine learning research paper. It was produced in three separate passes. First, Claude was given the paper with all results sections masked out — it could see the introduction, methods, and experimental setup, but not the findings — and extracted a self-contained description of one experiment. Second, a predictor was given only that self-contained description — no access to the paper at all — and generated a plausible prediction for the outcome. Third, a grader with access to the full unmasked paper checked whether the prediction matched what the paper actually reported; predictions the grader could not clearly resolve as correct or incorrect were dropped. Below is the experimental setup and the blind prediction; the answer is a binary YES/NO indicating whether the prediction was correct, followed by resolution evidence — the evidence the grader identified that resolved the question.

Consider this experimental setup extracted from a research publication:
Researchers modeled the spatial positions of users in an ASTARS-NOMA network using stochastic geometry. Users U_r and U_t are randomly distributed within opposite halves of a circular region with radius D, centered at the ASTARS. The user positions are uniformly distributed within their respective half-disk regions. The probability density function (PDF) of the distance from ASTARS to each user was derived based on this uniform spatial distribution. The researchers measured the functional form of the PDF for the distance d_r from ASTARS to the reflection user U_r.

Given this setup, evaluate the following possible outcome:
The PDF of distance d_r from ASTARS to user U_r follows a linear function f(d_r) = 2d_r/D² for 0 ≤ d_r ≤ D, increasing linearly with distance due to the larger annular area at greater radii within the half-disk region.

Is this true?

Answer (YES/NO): YES